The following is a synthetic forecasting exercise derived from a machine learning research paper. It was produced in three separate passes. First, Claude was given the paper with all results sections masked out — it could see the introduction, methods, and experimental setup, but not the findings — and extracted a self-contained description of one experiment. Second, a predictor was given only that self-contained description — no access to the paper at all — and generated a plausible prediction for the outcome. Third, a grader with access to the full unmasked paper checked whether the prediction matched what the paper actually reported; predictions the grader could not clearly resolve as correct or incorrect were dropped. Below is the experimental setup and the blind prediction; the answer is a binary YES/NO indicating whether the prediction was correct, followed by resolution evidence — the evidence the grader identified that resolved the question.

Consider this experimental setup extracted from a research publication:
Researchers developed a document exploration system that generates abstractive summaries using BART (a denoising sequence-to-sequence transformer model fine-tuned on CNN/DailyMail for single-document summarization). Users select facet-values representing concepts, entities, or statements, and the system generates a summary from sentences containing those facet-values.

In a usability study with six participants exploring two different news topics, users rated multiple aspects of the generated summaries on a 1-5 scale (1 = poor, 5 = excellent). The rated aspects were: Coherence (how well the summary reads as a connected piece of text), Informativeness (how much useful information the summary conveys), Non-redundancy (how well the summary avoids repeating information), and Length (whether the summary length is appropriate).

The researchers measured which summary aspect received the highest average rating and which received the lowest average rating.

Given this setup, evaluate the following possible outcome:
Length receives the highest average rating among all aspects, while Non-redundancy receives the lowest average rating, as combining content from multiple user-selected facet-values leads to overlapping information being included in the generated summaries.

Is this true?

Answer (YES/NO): NO